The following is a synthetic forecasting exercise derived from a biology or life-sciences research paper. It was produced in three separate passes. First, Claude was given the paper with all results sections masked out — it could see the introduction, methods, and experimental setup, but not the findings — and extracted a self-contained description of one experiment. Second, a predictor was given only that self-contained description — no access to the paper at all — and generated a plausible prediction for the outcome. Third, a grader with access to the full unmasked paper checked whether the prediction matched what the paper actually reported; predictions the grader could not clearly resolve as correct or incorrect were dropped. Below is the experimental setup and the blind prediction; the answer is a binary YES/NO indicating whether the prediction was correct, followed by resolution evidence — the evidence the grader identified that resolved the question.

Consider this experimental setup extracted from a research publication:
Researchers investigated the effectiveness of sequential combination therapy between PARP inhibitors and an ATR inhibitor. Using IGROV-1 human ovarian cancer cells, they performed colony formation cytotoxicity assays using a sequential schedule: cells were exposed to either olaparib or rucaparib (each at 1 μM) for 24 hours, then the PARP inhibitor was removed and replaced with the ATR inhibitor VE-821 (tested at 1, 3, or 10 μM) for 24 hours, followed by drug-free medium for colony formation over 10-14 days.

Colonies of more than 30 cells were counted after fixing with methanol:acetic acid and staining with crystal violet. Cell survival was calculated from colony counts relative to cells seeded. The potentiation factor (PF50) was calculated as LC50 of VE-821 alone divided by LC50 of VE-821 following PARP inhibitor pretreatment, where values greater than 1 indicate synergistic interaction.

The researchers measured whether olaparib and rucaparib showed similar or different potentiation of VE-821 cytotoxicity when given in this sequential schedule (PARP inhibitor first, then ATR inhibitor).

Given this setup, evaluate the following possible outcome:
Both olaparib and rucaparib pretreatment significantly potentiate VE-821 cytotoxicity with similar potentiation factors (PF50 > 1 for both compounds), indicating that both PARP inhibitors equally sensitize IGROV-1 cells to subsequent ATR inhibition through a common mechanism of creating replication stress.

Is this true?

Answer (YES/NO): NO